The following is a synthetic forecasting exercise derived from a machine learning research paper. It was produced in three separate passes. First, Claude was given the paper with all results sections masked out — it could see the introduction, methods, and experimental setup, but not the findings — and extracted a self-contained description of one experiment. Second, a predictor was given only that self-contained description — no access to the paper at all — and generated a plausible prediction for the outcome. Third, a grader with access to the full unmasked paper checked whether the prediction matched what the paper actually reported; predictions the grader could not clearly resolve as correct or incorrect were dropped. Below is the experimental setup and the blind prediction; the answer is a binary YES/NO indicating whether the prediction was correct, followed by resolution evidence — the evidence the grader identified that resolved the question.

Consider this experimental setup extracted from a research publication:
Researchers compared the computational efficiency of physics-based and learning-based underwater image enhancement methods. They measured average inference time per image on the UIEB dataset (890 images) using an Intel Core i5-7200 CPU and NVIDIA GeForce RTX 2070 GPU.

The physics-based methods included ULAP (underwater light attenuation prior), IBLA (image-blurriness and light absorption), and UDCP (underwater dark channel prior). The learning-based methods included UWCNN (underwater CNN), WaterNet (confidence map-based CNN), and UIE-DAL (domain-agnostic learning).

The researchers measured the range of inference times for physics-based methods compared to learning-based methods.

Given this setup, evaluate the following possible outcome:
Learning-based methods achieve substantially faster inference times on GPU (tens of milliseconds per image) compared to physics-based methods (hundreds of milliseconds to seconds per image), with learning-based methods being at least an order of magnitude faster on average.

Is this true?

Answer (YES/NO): NO